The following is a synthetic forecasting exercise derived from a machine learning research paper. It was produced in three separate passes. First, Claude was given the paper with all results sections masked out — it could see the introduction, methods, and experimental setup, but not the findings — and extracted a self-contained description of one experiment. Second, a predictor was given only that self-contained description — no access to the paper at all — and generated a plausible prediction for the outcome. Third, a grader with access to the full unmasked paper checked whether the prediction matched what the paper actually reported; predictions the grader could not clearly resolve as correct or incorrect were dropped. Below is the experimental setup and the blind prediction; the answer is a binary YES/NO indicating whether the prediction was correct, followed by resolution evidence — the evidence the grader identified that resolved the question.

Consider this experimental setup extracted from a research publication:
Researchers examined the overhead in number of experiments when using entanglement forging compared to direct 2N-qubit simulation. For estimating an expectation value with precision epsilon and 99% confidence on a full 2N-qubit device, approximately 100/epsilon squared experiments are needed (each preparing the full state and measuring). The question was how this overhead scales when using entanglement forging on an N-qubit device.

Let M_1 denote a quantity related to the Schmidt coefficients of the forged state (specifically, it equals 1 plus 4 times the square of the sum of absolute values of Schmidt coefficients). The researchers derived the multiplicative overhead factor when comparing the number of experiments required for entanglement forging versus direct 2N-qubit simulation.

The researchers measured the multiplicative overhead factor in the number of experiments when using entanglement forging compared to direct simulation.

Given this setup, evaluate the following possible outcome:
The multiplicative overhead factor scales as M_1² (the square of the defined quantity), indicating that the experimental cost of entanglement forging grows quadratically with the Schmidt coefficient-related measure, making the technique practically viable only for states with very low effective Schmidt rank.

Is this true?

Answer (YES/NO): YES